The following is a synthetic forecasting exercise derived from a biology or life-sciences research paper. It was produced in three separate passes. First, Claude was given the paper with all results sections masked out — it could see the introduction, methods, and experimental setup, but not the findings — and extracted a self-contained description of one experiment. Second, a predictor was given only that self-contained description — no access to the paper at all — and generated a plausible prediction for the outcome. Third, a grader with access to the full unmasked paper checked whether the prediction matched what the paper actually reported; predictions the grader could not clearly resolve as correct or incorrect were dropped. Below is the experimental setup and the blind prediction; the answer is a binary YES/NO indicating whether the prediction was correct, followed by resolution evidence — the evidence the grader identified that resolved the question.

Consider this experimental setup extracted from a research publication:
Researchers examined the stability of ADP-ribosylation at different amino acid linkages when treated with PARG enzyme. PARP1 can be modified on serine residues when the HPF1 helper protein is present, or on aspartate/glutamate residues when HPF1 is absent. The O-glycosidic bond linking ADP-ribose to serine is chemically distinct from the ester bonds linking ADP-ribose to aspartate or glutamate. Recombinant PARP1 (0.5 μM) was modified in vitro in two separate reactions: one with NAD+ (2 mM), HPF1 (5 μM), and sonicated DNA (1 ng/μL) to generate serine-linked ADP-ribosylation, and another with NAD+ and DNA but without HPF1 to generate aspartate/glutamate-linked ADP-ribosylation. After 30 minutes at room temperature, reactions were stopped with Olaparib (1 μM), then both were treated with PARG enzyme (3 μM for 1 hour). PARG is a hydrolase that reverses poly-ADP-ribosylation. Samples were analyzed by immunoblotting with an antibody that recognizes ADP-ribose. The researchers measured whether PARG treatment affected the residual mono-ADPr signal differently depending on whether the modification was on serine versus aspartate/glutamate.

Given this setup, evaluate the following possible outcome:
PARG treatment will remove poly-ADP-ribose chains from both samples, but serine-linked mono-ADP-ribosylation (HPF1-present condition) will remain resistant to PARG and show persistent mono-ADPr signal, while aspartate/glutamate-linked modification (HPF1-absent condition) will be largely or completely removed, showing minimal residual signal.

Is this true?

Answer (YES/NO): YES